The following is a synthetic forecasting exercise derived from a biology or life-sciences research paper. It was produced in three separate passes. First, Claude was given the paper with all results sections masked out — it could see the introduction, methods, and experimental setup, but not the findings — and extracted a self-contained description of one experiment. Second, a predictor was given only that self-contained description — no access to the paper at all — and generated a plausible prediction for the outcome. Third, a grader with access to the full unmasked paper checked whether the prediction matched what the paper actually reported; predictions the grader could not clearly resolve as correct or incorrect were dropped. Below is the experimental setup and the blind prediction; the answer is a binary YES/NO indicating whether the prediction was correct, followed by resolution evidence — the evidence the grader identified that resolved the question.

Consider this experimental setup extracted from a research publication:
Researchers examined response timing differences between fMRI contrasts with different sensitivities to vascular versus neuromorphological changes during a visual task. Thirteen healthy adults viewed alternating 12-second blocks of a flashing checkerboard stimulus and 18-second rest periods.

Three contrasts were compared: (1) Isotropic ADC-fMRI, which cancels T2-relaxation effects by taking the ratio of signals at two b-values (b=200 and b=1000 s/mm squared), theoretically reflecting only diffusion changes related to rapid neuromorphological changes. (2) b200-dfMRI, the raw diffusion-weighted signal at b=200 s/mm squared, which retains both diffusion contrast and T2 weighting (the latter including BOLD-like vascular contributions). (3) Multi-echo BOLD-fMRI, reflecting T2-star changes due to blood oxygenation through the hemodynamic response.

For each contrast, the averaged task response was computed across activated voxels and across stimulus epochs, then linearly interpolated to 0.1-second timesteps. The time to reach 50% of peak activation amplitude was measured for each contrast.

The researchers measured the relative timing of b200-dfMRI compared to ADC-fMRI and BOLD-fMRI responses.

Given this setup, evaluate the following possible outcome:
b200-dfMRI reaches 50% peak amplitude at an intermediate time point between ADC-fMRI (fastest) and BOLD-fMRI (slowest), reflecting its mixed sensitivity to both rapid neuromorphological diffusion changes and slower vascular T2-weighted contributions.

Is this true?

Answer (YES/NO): YES